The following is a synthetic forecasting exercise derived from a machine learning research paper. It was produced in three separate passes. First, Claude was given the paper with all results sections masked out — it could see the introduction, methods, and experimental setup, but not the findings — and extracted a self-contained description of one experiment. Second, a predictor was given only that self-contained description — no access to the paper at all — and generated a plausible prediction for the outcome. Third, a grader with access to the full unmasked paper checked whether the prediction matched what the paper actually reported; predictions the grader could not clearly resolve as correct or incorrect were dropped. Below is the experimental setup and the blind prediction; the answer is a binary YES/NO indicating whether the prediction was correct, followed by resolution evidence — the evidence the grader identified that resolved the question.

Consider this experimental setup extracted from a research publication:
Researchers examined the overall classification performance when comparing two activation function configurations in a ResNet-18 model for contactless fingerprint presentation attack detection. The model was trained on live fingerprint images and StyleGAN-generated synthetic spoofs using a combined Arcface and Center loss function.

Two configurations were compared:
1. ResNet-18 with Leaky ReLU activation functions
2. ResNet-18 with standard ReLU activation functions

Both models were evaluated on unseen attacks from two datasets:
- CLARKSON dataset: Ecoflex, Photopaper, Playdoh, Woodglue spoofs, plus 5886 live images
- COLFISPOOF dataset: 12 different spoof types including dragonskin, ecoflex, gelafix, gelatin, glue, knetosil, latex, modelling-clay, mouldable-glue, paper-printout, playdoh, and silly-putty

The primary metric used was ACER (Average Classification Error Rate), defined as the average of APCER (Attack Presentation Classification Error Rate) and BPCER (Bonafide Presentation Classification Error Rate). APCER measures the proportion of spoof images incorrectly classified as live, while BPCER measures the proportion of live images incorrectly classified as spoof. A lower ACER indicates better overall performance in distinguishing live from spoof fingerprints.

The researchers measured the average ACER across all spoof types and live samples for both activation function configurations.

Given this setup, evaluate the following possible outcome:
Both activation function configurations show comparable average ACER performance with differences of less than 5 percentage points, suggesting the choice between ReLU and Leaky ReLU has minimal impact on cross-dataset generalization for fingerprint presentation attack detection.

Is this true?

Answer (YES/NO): NO